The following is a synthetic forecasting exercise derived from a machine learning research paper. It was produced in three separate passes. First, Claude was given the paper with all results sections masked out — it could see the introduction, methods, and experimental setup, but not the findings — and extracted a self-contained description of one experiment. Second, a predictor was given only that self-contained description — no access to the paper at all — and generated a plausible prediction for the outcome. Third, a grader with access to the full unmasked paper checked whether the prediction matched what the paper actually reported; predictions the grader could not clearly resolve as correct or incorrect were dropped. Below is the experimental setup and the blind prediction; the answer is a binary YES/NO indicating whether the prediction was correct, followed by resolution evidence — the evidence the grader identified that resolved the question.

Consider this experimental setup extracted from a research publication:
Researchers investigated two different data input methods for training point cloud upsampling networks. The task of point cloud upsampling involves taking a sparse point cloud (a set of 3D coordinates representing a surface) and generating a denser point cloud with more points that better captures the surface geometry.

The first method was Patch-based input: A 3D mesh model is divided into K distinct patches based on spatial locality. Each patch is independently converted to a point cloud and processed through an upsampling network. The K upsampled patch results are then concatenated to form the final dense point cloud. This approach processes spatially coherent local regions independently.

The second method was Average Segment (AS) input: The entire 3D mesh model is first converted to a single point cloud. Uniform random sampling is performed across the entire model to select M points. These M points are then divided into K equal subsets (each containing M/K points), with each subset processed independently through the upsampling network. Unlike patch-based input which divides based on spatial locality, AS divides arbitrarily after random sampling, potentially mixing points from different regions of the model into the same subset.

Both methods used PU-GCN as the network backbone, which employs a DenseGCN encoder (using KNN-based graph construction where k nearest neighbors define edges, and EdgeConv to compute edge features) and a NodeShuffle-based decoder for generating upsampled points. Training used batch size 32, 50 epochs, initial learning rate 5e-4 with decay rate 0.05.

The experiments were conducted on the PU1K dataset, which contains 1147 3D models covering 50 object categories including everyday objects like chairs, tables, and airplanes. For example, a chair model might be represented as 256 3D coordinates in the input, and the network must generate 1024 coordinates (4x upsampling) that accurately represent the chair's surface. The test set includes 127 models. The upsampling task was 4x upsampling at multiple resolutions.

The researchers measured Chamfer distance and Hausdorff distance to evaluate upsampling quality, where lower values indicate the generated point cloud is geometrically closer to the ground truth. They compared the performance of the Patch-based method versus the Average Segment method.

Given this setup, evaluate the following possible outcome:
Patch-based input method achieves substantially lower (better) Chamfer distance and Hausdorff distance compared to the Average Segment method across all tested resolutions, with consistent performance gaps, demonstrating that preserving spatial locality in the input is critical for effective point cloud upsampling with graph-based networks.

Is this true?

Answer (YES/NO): NO